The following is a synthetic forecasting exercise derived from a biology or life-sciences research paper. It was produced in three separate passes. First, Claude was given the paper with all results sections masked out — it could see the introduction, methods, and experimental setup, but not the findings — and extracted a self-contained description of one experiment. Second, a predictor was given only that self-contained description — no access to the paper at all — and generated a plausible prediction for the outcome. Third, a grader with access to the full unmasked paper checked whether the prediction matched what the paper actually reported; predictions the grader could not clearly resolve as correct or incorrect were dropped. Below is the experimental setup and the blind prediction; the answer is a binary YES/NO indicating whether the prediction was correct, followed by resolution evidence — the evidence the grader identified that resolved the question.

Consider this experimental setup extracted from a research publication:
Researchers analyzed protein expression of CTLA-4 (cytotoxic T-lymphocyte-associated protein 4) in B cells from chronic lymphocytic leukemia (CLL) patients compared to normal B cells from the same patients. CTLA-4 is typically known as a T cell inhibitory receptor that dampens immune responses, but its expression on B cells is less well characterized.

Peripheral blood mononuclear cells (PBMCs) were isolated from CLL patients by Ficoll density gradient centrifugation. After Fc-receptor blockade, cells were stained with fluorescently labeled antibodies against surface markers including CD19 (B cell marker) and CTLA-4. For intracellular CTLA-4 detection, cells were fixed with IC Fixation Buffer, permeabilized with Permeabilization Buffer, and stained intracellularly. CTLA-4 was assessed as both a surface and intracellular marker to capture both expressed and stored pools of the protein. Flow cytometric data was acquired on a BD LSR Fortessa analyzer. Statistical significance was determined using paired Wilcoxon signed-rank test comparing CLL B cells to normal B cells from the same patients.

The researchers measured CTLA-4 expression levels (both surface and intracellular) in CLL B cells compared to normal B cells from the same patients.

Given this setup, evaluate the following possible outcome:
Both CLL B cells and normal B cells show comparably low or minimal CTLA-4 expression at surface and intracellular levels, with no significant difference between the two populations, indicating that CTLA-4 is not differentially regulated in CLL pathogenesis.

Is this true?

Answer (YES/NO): NO